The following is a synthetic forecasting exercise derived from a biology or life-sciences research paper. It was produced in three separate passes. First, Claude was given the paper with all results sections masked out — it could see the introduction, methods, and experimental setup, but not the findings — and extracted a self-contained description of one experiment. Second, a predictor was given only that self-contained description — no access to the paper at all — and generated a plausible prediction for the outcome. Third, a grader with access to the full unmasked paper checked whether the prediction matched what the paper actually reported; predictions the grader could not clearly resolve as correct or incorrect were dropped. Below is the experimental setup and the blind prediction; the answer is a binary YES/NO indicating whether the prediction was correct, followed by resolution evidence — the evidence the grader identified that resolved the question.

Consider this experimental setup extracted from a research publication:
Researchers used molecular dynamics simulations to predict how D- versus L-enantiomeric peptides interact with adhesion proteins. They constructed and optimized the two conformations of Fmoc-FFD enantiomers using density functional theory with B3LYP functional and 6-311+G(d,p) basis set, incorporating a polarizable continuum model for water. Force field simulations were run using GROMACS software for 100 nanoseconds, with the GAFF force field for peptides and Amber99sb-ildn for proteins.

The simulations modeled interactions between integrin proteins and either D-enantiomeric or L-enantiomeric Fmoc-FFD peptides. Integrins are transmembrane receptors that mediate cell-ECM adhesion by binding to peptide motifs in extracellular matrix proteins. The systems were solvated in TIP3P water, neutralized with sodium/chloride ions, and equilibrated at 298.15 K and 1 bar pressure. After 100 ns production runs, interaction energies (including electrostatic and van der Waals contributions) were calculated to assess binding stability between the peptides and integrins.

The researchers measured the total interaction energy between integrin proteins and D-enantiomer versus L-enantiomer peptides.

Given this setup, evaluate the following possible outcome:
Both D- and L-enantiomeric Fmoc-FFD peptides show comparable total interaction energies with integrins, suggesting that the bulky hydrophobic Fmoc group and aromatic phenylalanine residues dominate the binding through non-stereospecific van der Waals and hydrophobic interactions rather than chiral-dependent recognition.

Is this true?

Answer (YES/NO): NO